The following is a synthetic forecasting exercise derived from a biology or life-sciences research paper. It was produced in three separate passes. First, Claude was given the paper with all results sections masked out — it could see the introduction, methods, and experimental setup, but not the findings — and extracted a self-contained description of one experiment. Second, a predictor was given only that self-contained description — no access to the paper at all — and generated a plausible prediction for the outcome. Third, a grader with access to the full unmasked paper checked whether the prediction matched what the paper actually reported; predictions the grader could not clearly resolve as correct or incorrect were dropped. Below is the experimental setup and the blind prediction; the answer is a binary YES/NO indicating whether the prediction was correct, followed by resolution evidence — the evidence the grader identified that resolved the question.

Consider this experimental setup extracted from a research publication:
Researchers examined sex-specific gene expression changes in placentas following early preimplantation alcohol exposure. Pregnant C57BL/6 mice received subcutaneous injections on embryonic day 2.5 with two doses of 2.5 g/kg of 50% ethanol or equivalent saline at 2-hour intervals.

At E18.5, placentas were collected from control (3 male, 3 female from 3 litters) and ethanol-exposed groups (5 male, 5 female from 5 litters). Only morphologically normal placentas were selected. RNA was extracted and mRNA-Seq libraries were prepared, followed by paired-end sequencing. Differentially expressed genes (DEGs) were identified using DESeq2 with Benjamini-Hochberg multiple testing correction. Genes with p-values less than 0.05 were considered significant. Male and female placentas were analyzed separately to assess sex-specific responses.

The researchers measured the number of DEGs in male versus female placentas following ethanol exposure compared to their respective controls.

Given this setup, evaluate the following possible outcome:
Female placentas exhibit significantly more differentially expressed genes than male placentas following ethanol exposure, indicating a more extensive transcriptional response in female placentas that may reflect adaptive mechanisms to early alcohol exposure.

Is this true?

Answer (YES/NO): NO